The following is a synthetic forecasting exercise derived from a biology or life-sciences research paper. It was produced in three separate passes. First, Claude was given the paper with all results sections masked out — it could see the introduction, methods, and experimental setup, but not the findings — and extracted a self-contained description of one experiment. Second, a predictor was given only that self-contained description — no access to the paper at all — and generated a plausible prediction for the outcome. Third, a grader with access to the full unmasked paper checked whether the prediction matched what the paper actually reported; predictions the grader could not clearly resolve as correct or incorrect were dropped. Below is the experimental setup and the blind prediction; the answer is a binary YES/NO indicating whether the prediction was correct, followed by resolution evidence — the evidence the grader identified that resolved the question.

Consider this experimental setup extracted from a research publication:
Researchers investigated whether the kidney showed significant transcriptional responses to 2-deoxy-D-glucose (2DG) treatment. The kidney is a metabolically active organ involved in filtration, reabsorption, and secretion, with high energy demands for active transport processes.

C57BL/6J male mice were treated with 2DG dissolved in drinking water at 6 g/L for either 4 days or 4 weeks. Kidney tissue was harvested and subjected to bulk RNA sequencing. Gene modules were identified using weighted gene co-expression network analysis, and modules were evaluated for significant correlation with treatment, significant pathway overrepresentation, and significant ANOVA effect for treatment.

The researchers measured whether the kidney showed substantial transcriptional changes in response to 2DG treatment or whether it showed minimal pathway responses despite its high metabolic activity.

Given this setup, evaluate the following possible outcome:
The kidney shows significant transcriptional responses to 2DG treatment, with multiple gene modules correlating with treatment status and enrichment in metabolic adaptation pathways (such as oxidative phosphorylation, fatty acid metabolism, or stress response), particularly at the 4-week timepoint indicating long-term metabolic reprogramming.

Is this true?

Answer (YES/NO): NO